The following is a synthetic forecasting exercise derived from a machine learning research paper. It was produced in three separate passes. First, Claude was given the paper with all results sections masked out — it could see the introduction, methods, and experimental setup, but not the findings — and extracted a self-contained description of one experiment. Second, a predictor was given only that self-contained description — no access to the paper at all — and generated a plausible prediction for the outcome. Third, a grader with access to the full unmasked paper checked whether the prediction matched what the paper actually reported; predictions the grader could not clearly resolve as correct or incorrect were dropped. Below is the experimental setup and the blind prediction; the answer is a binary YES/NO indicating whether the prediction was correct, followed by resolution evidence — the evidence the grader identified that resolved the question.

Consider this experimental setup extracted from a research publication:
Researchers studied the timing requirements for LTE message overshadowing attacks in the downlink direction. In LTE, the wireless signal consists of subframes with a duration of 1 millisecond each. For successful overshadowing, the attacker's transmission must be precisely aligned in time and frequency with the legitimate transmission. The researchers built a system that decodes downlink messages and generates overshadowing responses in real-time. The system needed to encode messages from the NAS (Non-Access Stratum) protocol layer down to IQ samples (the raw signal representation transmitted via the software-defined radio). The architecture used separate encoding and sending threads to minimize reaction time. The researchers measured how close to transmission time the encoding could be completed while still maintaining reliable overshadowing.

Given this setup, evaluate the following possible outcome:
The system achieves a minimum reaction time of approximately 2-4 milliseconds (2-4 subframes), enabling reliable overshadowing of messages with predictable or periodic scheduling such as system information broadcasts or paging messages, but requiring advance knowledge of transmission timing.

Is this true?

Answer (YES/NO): NO